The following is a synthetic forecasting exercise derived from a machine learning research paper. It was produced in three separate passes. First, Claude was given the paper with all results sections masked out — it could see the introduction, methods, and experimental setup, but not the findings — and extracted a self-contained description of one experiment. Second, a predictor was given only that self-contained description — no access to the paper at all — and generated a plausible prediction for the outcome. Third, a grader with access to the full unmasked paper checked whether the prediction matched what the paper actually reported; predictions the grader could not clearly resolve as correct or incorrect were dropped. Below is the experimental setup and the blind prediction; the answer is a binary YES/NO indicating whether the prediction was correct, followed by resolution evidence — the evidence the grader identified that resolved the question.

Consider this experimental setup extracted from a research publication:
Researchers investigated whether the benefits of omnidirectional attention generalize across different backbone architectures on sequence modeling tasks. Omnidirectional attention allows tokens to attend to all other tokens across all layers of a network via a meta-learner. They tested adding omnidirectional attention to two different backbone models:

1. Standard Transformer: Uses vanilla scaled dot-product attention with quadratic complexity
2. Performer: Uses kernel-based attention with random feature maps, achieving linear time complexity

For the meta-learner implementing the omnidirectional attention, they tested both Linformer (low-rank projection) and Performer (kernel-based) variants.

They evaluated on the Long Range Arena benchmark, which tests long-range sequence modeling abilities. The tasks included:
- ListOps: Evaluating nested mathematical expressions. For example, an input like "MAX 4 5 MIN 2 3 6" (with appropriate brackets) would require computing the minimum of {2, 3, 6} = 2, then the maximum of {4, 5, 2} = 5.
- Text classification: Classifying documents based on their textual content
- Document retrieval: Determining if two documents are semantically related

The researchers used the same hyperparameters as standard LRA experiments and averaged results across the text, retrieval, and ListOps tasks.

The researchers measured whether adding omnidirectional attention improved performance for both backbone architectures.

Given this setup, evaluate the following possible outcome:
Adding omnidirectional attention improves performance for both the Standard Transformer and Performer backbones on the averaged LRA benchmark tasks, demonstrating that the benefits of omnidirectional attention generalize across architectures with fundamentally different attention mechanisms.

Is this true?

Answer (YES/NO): YES